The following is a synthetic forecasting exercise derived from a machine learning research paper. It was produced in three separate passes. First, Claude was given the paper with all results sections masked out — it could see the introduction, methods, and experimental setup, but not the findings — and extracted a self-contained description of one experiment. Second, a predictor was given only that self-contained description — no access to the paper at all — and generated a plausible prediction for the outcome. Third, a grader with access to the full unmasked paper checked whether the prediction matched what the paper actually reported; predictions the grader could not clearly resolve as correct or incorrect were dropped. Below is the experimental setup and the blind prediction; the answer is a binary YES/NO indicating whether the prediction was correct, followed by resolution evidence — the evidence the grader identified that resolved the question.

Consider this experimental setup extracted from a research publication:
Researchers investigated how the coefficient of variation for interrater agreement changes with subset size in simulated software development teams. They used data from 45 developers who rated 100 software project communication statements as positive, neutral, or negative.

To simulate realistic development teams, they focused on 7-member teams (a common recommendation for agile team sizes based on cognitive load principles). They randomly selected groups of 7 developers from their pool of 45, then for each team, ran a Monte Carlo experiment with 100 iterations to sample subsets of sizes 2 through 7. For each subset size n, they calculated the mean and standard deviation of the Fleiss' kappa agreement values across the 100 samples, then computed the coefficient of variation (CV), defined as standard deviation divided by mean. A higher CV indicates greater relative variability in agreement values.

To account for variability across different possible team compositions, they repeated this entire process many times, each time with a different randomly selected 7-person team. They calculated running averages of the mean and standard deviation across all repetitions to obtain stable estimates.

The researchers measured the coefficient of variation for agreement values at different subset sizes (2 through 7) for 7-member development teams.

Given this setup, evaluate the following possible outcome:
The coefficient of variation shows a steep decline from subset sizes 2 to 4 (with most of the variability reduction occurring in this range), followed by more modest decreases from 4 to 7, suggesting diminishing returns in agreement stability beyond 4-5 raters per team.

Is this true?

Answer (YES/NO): NO